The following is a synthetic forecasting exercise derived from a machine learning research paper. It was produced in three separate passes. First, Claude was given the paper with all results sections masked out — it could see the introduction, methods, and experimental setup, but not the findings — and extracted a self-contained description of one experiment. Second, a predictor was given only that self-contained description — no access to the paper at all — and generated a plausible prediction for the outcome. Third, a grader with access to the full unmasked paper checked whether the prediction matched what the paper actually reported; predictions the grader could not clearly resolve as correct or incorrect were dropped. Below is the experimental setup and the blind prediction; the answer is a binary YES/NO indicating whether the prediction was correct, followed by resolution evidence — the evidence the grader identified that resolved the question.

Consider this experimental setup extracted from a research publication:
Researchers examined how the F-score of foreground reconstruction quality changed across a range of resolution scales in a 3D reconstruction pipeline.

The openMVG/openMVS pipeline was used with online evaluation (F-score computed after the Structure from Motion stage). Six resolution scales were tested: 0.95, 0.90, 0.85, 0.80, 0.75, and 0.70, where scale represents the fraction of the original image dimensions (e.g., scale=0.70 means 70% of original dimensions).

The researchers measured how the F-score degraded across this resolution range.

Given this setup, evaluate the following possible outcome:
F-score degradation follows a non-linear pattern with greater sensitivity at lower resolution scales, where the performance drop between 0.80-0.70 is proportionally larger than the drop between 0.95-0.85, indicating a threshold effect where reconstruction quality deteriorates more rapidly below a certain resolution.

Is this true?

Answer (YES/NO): YES